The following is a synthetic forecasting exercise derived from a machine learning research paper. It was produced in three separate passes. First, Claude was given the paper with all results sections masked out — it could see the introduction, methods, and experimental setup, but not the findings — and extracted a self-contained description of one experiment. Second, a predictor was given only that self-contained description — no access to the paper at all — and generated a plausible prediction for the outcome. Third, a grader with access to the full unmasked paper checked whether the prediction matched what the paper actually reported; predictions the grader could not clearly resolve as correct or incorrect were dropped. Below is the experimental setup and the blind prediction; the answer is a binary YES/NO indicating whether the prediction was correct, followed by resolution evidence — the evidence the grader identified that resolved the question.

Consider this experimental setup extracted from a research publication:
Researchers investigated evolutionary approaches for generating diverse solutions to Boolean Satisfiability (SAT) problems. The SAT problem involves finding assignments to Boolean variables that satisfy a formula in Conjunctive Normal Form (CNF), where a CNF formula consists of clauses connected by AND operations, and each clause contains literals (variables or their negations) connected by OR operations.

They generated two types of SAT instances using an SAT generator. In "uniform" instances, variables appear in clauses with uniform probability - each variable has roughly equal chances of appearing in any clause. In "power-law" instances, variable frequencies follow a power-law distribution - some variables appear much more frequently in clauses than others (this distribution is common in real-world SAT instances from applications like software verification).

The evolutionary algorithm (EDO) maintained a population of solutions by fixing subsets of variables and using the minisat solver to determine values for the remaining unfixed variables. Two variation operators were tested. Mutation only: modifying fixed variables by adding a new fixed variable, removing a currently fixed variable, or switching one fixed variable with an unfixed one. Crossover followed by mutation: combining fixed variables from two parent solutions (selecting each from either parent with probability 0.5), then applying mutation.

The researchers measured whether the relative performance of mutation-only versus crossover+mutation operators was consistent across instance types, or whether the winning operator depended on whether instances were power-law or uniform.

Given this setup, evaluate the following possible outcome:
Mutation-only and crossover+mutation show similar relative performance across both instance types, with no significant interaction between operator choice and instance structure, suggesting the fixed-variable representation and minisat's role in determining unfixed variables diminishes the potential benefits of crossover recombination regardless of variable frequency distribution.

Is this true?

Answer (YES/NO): NO